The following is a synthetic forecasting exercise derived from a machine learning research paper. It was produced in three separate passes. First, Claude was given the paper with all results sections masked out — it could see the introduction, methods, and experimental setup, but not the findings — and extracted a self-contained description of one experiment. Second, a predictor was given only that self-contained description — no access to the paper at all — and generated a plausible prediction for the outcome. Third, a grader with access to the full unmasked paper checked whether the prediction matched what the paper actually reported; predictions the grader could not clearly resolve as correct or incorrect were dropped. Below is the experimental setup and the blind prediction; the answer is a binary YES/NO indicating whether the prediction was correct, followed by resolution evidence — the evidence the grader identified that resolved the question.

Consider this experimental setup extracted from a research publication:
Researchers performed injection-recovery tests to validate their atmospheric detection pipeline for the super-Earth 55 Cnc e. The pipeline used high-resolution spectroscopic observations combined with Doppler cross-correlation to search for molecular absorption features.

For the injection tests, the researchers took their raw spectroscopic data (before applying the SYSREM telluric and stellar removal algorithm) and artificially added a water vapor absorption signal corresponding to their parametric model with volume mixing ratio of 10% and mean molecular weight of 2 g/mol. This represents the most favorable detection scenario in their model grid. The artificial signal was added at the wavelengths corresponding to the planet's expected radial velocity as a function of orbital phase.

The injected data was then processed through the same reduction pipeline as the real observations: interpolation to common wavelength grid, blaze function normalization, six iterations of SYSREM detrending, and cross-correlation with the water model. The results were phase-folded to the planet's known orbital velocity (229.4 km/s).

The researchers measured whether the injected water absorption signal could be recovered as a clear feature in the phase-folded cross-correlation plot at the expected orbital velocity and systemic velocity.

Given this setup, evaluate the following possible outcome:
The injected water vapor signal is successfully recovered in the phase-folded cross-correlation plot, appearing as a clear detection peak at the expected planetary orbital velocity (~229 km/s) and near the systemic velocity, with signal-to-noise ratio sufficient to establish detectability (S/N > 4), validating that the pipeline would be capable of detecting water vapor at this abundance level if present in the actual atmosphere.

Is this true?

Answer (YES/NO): YES